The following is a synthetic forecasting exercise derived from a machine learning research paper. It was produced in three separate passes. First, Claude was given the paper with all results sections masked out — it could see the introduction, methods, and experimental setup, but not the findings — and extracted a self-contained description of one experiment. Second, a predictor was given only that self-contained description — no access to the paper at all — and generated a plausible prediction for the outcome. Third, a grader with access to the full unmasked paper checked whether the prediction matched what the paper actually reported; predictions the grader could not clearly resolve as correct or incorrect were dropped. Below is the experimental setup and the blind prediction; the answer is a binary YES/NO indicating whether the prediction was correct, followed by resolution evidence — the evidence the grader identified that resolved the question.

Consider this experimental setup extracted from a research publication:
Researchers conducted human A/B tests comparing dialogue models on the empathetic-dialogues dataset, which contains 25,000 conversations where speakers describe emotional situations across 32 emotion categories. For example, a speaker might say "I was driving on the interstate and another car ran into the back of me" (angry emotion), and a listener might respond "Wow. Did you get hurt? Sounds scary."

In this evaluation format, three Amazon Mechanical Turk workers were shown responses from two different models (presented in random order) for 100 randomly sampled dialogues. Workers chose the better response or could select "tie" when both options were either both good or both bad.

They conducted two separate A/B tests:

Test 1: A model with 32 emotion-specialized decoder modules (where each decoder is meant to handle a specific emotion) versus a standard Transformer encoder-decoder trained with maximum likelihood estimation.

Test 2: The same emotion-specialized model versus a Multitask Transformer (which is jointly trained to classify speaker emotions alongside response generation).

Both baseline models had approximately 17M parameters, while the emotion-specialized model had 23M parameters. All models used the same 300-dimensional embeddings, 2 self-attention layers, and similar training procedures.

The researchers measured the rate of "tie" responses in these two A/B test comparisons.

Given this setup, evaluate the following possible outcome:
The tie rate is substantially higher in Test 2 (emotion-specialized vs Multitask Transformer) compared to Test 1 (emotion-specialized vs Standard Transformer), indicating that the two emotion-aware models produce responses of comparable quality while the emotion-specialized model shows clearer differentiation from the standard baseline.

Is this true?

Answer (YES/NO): NO